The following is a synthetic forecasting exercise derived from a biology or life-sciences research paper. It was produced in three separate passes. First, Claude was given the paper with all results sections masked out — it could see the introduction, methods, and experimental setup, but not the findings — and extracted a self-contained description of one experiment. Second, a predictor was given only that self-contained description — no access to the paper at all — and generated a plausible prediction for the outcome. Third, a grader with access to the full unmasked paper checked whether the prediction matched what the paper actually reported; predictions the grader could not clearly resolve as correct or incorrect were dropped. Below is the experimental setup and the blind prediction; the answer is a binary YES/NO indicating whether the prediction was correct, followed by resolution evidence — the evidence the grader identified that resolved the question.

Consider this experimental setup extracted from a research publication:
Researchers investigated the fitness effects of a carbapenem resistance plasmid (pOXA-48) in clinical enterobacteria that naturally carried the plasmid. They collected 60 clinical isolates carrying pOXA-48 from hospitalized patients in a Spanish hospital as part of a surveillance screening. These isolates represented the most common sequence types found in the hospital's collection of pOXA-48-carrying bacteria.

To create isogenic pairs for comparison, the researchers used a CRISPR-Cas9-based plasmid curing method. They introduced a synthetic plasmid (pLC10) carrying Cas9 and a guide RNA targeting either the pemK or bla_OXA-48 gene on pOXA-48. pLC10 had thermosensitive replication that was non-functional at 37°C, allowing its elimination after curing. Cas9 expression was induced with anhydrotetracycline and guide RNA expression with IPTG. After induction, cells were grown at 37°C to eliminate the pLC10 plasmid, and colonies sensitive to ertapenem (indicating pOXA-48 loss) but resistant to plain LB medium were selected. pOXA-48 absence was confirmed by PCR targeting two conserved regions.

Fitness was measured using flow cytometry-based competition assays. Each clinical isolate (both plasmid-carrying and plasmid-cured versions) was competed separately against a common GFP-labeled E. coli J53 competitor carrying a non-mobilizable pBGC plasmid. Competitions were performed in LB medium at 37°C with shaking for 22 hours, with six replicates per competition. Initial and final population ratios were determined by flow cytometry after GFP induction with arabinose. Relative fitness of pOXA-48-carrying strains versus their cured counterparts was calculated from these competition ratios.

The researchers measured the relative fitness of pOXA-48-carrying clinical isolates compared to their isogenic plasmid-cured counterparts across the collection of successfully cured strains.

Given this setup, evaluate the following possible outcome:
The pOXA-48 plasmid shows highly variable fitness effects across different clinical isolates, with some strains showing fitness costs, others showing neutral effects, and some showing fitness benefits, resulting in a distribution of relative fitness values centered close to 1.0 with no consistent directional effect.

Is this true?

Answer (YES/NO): NO